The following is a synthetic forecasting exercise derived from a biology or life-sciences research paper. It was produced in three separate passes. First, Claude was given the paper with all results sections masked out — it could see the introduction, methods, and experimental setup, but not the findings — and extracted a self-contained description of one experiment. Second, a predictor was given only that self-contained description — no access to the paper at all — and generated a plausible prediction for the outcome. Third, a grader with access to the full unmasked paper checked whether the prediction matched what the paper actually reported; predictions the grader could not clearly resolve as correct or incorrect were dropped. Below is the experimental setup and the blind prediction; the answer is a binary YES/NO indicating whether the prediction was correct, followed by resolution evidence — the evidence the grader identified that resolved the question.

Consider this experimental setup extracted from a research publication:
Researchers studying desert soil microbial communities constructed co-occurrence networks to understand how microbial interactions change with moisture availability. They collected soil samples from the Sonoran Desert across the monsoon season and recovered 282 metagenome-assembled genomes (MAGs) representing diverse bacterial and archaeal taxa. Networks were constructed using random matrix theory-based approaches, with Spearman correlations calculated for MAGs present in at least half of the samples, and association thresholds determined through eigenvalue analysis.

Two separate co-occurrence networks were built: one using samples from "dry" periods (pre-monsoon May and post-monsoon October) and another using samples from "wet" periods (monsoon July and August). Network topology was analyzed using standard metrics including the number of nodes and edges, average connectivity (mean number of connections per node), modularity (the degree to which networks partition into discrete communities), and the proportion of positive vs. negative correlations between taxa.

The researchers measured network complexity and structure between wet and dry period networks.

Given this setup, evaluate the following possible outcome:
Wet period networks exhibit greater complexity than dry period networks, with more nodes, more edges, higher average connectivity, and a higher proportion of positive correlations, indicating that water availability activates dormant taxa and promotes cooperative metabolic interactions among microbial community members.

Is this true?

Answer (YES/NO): NO